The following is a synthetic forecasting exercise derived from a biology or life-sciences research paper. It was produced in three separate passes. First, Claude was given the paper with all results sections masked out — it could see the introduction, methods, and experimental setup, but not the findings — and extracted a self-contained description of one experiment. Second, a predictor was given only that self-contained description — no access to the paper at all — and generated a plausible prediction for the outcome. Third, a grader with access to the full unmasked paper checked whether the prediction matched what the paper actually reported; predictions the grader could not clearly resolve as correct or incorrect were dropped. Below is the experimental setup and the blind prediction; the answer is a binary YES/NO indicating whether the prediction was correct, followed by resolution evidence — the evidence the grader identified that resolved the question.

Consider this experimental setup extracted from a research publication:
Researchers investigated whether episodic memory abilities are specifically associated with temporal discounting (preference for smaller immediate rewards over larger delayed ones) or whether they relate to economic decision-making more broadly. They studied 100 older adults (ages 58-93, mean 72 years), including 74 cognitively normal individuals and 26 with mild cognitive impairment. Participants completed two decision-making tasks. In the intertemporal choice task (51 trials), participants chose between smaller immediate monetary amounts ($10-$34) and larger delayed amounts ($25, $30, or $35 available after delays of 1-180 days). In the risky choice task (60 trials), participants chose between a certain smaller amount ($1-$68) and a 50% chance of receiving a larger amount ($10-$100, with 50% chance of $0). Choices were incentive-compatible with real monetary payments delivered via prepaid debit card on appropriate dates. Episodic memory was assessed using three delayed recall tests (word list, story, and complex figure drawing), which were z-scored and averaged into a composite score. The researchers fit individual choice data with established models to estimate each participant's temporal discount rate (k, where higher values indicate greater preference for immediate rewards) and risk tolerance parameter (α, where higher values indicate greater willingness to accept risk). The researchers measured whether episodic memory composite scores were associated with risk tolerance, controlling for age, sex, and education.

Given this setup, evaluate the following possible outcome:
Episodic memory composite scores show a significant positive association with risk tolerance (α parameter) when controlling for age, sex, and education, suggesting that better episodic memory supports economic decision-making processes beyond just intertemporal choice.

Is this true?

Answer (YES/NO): NO